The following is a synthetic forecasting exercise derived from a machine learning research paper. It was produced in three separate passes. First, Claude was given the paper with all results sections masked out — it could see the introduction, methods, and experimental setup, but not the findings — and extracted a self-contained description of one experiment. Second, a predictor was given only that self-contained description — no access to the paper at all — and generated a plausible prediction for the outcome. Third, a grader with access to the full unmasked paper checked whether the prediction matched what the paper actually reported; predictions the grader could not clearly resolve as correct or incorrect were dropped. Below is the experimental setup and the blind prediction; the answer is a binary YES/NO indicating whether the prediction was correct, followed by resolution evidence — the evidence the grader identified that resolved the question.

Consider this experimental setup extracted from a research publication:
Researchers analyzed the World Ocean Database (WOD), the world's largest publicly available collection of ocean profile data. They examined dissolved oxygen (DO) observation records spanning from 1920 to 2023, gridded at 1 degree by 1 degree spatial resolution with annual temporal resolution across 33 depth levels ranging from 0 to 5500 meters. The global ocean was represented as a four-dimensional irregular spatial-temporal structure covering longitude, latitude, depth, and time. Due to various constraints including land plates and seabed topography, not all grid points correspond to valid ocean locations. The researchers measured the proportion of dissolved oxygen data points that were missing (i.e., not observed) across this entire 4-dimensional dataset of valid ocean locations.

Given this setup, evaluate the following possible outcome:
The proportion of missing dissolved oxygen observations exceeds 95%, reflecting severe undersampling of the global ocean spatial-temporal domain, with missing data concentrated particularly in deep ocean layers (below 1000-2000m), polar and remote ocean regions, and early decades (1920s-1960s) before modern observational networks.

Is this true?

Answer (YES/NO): YES